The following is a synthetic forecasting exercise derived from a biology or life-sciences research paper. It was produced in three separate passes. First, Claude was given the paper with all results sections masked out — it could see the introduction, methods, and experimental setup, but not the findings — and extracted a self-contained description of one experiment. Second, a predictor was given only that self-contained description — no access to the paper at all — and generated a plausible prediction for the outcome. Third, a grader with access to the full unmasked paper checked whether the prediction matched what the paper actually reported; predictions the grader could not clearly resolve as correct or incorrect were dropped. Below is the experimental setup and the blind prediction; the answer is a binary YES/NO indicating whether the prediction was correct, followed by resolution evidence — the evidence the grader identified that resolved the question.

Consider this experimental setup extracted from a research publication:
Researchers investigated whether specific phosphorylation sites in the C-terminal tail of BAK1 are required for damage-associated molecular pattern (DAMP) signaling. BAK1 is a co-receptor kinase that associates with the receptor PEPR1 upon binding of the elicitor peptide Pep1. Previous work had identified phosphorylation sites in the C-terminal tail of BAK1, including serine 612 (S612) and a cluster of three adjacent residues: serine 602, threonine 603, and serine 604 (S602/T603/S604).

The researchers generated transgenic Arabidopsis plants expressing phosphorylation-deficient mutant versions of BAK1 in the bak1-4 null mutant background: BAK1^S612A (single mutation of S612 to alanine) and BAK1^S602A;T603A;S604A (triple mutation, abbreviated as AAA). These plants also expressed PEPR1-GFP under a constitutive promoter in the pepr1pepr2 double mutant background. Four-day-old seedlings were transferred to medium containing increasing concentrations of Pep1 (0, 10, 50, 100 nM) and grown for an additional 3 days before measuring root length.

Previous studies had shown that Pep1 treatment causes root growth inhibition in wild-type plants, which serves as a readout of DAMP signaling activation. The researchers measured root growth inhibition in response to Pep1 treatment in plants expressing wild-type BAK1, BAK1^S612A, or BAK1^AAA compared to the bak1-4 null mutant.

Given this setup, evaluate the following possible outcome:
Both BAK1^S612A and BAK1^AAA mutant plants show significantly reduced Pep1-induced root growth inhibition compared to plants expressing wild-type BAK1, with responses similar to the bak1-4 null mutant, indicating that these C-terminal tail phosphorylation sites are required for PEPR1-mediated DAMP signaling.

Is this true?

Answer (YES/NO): NO